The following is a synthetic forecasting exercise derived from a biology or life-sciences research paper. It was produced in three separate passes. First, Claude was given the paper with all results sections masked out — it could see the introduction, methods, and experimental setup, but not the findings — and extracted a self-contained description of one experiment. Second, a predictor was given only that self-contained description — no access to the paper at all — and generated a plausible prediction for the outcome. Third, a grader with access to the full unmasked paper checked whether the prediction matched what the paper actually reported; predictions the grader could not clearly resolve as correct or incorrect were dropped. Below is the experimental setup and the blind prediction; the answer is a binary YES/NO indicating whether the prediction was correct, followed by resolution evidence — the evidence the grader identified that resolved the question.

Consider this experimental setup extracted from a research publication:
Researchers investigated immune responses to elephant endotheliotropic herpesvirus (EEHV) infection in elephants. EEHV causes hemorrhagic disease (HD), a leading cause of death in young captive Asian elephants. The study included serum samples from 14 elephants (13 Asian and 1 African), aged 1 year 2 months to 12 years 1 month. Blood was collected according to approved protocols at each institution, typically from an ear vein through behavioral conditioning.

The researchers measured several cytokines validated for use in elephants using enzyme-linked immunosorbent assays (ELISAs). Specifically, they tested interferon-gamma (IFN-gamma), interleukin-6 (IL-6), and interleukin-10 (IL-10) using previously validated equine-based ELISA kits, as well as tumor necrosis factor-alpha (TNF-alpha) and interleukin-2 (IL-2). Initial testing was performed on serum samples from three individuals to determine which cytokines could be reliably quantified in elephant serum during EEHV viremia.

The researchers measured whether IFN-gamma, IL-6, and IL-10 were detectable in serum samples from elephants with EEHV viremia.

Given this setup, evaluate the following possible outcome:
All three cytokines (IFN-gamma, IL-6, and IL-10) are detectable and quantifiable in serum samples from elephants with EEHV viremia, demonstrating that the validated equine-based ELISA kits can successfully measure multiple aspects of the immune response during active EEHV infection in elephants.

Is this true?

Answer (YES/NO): NO